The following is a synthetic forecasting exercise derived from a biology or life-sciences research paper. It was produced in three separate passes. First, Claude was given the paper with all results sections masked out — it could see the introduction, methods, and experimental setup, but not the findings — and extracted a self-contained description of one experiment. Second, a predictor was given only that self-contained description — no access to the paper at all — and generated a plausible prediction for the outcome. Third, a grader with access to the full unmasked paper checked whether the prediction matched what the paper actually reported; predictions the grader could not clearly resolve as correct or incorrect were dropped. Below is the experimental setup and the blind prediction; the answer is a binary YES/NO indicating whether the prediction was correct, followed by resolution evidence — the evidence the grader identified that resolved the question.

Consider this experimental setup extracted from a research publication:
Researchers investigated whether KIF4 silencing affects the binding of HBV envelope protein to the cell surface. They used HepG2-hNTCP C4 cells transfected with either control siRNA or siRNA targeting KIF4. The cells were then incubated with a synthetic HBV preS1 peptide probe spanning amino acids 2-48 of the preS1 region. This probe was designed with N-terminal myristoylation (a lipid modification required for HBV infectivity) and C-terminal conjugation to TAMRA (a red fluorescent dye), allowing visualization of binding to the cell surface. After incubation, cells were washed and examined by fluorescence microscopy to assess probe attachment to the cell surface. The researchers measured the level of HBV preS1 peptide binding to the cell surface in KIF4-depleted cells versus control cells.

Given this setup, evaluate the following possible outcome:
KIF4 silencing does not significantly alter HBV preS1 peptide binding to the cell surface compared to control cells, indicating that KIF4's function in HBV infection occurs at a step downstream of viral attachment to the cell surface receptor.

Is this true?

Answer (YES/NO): NO